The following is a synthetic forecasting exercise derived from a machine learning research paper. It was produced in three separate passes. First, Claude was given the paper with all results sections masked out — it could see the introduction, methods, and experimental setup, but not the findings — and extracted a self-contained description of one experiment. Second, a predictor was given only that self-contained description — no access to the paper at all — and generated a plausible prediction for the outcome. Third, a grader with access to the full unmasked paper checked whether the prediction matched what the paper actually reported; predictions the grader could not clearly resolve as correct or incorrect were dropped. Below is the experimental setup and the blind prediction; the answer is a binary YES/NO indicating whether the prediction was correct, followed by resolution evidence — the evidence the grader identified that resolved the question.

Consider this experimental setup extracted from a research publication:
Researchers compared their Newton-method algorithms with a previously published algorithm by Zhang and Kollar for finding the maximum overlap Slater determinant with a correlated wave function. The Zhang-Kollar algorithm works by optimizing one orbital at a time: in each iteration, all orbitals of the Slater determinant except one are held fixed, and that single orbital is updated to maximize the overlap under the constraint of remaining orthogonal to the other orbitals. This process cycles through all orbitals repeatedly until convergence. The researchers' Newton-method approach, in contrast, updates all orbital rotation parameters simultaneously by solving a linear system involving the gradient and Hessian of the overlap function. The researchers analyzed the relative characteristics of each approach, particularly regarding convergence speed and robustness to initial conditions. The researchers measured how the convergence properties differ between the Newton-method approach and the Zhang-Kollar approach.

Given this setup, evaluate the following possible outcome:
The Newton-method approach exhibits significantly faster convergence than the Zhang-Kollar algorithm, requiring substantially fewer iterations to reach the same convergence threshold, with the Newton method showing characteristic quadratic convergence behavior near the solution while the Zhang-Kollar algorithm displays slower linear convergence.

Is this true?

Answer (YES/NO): NO